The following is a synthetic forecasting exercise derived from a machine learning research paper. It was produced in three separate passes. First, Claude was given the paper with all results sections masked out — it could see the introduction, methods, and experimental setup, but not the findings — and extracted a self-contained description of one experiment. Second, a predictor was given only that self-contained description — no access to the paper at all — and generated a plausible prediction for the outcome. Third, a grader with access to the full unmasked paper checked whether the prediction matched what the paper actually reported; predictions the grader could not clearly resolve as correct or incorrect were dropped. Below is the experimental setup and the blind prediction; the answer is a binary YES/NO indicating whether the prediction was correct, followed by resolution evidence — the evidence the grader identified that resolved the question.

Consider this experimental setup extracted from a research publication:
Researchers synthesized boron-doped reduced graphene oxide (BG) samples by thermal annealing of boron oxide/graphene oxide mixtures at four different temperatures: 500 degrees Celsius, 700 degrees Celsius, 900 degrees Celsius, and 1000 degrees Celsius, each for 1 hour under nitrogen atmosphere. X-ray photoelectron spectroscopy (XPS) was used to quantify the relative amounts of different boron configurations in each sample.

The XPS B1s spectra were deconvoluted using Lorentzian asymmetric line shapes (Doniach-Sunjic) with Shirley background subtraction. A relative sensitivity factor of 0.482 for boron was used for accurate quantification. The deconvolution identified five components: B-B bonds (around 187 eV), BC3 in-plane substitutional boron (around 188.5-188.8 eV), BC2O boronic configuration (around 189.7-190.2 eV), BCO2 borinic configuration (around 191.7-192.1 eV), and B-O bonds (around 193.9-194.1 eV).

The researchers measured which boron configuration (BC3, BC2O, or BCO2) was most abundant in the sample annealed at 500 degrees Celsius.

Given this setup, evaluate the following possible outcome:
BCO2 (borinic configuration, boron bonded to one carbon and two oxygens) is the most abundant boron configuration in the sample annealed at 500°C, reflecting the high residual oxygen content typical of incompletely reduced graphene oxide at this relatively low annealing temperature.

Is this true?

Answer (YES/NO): NO